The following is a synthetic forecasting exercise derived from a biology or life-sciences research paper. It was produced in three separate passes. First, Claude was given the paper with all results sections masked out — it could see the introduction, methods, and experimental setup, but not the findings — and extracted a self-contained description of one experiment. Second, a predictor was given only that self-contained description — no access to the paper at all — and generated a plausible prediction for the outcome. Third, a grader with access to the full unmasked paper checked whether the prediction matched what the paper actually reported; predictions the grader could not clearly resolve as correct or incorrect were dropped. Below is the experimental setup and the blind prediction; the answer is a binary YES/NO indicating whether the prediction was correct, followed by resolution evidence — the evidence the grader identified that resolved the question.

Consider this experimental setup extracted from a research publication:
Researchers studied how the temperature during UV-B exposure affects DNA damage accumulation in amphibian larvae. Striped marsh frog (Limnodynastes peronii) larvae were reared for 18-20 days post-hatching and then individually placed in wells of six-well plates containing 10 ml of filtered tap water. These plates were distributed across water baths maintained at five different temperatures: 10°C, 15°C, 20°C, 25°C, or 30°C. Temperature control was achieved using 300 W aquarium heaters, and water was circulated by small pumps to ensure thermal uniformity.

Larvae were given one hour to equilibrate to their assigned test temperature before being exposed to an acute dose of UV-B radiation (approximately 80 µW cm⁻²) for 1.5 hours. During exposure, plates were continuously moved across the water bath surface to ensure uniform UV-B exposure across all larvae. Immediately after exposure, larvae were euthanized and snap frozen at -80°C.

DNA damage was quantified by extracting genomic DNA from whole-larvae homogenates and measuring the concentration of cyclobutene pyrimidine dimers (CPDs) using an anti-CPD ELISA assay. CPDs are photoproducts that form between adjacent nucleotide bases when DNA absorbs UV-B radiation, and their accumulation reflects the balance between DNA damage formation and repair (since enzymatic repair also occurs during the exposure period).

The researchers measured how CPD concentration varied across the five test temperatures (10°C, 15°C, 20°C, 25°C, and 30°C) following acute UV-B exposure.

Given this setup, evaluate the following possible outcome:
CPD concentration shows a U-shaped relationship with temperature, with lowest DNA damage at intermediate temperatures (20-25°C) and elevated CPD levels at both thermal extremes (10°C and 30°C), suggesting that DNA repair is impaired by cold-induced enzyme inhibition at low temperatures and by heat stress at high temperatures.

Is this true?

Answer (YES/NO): NO